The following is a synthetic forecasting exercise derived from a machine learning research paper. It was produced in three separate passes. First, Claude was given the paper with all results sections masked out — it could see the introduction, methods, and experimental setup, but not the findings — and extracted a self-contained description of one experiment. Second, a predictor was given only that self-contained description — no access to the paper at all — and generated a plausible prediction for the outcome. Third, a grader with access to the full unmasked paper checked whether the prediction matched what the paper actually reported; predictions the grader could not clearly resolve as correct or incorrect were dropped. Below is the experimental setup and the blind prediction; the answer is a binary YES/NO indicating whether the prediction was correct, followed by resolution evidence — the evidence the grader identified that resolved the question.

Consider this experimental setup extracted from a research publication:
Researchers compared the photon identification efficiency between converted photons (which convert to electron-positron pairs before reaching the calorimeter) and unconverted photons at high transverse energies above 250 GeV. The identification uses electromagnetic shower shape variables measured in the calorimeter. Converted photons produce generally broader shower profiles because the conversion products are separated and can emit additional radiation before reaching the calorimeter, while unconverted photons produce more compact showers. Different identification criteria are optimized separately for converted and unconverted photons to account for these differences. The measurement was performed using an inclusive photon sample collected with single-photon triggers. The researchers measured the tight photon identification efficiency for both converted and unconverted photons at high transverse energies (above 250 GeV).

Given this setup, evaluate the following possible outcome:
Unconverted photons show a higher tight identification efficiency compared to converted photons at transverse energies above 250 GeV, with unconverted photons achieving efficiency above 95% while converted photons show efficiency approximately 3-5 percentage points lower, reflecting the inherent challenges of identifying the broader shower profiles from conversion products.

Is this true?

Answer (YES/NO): NO